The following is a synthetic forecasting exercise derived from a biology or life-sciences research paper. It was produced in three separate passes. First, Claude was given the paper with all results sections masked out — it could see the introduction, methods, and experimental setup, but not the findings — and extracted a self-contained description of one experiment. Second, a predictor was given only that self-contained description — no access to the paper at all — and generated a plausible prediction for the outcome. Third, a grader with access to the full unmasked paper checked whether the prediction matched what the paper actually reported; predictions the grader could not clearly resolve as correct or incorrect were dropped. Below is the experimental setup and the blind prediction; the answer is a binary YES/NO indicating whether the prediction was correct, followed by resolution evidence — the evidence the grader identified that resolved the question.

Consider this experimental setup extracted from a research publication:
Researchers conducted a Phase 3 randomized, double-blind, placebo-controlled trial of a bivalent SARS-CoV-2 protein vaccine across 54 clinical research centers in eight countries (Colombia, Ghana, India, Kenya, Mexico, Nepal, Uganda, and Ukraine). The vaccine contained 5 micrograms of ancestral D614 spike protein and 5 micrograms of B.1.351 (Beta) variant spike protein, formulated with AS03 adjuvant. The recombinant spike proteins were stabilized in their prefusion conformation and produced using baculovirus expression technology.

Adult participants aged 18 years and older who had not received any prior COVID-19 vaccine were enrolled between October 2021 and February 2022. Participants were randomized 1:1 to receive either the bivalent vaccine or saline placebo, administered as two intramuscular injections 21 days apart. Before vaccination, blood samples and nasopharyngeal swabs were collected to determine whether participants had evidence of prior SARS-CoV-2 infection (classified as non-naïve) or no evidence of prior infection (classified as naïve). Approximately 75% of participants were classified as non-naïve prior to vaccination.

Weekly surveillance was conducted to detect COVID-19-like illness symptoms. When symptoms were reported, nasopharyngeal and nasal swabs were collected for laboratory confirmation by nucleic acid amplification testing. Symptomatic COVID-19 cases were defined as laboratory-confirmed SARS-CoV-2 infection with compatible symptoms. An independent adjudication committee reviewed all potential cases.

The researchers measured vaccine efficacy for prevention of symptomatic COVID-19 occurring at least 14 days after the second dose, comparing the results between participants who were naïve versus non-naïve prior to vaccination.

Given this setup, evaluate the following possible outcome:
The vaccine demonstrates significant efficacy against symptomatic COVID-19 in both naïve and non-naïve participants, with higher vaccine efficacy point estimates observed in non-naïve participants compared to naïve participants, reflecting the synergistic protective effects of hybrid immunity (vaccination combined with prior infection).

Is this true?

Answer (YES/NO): NO